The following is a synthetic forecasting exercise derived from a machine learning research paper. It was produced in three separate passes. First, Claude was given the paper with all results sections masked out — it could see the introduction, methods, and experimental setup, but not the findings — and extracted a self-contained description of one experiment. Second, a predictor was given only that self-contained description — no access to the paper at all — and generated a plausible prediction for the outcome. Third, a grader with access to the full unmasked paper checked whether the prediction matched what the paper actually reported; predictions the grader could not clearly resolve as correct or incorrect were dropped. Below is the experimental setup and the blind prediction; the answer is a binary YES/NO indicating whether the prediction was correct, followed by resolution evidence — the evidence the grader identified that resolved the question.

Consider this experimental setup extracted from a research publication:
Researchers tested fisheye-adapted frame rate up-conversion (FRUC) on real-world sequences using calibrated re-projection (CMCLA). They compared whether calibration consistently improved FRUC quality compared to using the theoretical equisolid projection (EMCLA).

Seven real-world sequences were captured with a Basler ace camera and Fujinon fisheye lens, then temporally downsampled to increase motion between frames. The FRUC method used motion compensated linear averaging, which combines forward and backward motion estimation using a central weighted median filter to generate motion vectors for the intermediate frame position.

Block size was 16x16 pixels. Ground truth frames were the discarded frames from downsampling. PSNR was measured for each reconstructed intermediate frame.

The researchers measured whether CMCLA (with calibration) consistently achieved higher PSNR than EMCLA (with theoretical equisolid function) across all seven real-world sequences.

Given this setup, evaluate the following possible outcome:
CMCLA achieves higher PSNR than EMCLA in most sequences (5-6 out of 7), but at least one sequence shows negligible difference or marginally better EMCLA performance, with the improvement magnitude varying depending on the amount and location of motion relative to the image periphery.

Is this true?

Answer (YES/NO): YES